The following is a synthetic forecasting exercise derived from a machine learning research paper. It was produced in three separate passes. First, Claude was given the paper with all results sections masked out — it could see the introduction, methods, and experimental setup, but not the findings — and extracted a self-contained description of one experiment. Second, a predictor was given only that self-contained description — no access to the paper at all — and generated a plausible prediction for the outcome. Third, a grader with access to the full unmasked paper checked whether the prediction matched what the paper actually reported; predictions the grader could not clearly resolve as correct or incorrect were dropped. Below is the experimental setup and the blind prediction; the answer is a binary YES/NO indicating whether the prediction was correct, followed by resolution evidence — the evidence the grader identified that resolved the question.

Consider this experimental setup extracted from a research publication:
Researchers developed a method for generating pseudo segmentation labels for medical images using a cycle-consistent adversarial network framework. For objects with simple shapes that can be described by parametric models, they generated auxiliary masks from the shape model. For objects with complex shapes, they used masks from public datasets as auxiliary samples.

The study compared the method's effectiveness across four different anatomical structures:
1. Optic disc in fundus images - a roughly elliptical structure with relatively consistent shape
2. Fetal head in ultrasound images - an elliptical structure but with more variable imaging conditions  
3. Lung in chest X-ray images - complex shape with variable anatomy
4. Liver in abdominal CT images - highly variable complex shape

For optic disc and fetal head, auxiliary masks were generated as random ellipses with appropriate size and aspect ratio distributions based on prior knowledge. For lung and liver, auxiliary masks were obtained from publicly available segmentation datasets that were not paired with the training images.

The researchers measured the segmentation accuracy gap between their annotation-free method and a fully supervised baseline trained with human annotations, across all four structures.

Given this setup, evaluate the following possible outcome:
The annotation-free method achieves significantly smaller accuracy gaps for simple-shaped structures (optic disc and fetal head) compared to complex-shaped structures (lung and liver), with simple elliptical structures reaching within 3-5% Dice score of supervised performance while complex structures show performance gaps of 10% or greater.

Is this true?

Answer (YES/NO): NO